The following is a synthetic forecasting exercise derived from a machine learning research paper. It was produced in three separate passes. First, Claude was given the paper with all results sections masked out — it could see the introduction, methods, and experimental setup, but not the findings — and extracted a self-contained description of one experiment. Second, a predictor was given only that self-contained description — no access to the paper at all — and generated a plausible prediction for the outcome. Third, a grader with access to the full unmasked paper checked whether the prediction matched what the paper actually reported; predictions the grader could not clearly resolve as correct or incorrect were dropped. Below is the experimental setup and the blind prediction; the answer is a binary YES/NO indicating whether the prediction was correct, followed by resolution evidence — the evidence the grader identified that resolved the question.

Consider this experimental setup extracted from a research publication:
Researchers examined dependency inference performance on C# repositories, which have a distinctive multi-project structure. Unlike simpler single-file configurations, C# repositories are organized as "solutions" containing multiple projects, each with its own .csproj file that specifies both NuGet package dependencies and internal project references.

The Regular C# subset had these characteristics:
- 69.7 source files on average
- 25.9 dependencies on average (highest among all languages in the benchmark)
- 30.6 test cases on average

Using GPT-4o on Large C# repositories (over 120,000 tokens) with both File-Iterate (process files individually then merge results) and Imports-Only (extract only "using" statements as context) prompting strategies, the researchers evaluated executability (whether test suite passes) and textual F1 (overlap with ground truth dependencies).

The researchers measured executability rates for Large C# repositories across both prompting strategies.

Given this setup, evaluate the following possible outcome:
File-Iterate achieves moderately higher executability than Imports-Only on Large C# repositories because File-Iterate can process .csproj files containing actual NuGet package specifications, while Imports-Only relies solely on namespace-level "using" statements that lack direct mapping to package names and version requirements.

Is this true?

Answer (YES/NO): NO